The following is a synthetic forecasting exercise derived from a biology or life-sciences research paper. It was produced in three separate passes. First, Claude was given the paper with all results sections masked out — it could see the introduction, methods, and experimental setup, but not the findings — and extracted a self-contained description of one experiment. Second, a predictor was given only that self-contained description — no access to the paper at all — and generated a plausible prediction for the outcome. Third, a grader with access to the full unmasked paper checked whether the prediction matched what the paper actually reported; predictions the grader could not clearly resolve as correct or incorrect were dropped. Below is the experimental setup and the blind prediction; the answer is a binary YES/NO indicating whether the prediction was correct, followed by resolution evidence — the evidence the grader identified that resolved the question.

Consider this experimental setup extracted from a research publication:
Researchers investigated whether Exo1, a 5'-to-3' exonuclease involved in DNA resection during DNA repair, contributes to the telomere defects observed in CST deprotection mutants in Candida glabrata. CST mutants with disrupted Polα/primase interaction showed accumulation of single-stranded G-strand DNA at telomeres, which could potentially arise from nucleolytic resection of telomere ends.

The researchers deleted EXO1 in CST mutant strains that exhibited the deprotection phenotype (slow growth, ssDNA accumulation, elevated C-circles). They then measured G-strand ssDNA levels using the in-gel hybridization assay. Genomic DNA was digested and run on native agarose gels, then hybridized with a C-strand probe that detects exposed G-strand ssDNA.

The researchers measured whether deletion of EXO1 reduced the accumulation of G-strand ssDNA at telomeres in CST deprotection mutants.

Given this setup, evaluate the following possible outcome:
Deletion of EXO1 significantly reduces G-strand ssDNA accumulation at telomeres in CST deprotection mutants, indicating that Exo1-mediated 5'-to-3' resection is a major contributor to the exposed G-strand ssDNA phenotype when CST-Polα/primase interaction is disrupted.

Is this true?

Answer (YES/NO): NO